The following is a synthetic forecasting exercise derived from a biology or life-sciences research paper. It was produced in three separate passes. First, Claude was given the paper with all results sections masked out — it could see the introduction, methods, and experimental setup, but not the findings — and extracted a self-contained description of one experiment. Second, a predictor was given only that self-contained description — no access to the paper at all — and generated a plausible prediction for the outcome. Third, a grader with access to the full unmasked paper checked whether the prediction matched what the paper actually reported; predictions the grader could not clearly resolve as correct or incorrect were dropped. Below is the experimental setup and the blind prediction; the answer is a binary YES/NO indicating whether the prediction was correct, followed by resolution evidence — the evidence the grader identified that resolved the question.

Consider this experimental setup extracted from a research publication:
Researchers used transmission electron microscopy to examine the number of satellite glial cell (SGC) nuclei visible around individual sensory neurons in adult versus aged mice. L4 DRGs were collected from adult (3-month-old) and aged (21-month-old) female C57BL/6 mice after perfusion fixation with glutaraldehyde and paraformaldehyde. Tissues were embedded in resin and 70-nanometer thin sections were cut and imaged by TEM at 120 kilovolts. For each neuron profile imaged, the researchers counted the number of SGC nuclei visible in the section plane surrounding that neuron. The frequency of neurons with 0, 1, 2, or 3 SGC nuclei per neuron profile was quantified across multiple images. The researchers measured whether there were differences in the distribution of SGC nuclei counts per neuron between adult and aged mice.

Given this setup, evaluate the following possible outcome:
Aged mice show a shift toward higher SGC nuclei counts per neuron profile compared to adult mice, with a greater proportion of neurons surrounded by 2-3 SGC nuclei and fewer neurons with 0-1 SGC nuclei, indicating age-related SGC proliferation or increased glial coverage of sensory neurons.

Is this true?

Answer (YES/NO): NO